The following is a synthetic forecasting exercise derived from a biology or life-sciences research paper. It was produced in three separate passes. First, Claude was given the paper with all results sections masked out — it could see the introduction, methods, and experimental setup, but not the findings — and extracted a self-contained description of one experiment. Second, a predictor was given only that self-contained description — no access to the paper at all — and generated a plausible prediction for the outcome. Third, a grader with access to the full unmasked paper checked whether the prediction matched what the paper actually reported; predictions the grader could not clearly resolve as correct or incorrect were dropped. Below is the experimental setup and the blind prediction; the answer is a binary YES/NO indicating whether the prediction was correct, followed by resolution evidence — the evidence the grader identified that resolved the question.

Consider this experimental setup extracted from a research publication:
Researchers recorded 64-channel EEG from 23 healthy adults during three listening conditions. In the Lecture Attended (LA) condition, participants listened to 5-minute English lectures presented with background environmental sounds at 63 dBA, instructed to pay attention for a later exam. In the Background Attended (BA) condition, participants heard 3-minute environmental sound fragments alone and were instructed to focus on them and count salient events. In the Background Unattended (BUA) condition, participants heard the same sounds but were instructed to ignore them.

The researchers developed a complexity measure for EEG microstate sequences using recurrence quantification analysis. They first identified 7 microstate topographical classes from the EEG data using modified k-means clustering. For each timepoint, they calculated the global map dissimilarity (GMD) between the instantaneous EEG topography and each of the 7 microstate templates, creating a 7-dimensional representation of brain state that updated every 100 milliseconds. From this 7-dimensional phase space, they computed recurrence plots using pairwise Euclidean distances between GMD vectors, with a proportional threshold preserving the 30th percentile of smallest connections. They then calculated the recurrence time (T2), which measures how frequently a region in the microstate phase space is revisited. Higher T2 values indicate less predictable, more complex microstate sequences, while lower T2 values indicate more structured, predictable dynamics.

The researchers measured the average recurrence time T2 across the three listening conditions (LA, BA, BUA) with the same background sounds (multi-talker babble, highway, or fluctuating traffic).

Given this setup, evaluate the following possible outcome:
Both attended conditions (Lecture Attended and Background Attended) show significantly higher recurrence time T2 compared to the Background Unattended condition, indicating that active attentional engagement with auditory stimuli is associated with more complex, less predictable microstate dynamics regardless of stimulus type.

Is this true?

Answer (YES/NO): NO